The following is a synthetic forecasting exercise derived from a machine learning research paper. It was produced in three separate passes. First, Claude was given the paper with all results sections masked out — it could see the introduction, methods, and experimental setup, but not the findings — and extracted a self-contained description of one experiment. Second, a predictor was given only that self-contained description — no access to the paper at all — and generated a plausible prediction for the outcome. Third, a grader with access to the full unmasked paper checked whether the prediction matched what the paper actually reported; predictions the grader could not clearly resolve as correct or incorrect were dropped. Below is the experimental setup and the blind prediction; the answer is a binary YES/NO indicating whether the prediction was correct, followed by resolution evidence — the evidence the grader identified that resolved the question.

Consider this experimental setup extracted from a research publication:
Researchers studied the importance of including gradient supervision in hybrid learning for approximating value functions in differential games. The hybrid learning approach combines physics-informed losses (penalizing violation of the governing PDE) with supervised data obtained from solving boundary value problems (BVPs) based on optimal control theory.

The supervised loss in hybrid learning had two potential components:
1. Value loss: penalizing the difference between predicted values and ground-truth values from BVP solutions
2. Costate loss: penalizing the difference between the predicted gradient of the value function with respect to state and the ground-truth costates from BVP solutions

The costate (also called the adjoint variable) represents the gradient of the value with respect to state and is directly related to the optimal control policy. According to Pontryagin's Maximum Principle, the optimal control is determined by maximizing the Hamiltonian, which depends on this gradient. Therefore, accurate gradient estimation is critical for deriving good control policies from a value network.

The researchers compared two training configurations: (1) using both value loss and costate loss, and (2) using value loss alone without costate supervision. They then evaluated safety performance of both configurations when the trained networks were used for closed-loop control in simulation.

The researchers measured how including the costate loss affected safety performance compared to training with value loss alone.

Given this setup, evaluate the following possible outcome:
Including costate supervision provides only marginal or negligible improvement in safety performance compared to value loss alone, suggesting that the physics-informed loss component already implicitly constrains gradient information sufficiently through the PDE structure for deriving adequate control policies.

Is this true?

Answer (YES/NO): NO